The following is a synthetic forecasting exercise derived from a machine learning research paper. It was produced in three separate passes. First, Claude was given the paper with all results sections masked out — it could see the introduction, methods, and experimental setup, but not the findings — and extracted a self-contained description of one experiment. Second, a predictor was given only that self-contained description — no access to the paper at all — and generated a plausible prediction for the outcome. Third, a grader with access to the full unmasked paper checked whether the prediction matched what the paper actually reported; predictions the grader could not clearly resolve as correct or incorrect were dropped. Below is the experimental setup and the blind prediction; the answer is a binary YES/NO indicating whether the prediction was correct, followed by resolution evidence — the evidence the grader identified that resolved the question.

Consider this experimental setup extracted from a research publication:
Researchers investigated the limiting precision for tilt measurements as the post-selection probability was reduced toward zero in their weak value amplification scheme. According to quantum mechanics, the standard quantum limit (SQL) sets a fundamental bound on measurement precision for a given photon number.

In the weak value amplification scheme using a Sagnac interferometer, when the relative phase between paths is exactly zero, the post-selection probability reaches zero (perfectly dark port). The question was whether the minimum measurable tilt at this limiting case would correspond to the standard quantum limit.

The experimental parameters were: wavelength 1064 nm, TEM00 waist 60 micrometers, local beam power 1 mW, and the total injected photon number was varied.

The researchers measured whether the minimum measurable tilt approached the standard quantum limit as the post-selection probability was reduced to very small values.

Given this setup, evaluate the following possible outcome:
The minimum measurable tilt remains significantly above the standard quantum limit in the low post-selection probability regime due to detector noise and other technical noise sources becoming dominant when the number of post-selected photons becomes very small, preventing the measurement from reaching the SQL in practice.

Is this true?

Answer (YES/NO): NO